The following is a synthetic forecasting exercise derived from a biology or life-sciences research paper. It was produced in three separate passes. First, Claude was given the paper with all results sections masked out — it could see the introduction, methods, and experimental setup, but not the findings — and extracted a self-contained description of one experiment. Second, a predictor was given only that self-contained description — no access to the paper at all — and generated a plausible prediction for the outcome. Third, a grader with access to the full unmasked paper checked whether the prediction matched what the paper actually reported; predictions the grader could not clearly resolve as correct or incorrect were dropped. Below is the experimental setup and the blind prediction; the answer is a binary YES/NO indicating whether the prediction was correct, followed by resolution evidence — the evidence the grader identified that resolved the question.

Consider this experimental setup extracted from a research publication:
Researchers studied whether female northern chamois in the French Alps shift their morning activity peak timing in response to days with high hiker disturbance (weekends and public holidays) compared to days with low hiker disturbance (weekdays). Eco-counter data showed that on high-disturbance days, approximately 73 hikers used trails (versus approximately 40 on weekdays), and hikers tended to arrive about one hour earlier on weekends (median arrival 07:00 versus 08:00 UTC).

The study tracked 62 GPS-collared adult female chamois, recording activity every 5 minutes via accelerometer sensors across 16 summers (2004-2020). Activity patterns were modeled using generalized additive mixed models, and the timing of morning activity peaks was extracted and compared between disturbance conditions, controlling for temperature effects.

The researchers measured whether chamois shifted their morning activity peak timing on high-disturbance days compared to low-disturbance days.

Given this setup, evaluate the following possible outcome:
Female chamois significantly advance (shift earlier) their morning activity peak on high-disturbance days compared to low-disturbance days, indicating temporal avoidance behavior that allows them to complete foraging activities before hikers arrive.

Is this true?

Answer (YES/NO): NO